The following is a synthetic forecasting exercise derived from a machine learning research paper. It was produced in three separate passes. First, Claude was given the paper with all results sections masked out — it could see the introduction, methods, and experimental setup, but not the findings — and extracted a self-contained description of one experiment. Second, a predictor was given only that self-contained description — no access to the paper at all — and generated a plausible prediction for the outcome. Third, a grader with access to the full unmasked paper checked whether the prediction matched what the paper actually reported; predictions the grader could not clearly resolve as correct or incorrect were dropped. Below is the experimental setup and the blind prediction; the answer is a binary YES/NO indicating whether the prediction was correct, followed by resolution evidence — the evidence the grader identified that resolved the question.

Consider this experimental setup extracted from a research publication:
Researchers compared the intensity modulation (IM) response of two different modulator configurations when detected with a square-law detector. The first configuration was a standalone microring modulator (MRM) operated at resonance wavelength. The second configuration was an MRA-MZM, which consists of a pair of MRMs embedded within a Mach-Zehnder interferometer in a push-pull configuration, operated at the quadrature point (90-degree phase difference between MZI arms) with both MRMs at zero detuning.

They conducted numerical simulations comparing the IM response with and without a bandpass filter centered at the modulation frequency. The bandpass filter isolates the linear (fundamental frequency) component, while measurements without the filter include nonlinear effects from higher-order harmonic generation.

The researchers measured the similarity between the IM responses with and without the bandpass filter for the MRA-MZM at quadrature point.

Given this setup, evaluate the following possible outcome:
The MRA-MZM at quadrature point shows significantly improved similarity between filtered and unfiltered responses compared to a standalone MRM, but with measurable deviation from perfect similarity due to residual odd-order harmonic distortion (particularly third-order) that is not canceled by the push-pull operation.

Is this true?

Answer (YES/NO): NO